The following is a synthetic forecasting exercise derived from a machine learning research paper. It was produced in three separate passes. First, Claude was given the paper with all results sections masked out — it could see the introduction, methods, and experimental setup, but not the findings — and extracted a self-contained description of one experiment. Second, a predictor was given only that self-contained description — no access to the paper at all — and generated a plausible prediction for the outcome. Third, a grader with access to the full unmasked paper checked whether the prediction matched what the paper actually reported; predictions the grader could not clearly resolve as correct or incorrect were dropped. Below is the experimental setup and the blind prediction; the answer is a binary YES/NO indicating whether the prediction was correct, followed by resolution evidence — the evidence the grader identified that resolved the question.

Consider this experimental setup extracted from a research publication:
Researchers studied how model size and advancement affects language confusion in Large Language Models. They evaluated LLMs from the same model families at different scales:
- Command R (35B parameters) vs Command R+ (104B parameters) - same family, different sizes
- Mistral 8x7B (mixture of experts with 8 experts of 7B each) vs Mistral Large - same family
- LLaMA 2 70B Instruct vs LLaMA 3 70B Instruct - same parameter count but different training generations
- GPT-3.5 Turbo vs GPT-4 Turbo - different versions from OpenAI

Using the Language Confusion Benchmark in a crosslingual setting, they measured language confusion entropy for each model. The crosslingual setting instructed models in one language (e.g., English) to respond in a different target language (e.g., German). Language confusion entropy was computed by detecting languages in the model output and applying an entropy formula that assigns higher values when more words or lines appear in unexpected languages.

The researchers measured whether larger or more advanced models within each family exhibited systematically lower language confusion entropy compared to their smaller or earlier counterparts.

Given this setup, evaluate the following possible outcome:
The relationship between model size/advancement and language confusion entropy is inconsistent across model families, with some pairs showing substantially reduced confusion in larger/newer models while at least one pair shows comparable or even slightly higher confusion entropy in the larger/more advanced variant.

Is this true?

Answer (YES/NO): YES